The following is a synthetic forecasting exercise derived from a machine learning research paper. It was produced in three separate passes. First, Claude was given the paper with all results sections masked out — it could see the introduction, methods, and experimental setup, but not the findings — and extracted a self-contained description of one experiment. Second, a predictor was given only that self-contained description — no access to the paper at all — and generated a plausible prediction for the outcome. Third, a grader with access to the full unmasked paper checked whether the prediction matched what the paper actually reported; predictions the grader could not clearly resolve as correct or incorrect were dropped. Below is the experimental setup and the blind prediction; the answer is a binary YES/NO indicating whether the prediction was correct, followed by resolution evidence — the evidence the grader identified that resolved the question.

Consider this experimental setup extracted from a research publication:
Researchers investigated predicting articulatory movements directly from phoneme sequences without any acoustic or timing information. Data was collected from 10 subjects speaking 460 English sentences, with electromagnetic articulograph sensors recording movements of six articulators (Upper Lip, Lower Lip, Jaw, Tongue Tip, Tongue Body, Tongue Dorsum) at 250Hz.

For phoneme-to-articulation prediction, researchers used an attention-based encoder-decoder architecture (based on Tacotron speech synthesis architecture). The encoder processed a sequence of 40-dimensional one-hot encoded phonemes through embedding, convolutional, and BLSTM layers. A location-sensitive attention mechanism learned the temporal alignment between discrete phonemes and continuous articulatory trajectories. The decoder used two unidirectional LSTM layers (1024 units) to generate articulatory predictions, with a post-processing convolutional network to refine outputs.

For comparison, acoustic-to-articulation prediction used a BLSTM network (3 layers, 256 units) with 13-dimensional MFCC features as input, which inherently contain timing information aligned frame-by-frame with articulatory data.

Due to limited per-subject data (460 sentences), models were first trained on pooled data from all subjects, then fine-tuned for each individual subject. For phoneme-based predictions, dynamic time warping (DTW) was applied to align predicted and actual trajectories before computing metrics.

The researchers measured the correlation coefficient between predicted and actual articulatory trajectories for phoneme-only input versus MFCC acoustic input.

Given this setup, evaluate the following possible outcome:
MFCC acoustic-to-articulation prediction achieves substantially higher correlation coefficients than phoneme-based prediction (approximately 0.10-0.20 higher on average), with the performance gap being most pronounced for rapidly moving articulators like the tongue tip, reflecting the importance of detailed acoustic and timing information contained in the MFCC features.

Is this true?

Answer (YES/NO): NO